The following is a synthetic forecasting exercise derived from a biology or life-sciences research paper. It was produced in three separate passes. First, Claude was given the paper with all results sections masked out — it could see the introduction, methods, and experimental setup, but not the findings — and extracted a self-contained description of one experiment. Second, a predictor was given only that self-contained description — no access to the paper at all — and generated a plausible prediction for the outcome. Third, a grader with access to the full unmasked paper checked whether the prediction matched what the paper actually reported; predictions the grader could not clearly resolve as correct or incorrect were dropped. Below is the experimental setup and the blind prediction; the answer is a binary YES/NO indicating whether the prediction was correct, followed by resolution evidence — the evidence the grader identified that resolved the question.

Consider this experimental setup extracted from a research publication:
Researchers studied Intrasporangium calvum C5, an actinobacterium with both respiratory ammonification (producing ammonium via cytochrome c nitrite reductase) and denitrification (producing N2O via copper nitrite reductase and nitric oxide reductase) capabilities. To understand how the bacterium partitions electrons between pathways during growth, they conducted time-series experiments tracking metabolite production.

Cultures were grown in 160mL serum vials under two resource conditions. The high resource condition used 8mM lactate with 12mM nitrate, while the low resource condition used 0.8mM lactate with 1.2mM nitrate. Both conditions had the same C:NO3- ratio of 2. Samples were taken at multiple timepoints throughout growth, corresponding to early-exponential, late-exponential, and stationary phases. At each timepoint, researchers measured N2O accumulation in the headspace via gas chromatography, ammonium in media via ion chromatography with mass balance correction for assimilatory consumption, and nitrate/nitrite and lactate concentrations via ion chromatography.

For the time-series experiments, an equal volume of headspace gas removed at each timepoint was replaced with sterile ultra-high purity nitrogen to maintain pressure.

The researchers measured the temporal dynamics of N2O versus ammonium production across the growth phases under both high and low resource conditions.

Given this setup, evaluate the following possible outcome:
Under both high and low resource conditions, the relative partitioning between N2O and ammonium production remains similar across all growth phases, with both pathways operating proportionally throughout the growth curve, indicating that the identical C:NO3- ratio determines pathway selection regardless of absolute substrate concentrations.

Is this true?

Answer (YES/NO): NO